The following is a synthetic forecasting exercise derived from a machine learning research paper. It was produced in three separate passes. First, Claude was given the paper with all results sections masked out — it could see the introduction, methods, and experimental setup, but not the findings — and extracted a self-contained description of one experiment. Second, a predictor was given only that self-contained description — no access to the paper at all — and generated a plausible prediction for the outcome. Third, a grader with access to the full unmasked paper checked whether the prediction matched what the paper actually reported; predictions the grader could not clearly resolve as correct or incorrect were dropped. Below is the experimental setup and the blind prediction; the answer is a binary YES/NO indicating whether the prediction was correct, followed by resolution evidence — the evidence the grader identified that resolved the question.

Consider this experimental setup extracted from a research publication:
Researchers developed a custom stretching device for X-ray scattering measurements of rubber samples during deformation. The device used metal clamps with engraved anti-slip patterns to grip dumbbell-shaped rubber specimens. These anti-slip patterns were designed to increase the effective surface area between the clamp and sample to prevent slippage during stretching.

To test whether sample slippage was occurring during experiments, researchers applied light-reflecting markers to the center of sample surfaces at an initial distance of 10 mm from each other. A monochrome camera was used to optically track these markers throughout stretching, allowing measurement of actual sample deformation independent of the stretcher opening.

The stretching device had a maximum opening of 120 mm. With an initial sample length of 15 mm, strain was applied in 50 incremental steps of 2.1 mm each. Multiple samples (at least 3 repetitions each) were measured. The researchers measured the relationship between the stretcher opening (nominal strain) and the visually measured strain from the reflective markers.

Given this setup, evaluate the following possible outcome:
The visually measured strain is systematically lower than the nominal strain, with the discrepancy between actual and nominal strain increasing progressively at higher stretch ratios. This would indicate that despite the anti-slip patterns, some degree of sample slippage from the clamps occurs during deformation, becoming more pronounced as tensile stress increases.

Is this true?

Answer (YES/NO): NO